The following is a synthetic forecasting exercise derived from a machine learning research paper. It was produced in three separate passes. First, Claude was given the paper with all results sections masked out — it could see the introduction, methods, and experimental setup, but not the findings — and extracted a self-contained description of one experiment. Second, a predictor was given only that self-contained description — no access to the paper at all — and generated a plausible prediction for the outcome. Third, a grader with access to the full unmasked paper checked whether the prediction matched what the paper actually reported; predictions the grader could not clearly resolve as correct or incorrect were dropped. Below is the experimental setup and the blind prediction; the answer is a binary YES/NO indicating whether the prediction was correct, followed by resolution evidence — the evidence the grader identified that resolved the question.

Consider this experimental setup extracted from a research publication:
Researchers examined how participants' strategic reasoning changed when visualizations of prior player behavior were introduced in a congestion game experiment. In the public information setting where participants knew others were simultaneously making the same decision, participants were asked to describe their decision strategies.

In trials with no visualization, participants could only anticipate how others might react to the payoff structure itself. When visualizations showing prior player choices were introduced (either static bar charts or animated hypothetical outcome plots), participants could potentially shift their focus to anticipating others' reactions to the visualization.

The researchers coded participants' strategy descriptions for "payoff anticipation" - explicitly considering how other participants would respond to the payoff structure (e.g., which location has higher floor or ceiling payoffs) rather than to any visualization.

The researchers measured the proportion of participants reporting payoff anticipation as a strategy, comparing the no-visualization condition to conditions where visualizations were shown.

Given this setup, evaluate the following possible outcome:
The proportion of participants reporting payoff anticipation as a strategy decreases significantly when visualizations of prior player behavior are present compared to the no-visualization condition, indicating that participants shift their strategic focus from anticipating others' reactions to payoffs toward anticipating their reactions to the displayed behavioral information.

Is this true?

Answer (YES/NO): YES